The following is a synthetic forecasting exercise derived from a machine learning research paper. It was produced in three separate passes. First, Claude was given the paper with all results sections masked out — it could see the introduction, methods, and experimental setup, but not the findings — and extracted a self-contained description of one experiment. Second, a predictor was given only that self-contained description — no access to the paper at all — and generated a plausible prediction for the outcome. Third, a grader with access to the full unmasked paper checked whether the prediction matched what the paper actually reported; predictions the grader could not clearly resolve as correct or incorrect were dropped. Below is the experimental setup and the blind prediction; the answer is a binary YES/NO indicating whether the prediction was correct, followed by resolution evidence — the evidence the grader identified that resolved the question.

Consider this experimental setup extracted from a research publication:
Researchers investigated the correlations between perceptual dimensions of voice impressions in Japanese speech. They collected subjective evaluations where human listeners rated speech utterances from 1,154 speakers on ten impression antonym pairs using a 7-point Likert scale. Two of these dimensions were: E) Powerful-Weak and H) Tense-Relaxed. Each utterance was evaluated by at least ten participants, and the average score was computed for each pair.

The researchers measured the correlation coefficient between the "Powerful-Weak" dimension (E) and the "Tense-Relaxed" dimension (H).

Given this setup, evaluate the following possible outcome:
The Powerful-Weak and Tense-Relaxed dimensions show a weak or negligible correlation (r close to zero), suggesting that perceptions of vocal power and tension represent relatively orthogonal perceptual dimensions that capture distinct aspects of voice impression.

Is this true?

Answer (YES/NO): NO